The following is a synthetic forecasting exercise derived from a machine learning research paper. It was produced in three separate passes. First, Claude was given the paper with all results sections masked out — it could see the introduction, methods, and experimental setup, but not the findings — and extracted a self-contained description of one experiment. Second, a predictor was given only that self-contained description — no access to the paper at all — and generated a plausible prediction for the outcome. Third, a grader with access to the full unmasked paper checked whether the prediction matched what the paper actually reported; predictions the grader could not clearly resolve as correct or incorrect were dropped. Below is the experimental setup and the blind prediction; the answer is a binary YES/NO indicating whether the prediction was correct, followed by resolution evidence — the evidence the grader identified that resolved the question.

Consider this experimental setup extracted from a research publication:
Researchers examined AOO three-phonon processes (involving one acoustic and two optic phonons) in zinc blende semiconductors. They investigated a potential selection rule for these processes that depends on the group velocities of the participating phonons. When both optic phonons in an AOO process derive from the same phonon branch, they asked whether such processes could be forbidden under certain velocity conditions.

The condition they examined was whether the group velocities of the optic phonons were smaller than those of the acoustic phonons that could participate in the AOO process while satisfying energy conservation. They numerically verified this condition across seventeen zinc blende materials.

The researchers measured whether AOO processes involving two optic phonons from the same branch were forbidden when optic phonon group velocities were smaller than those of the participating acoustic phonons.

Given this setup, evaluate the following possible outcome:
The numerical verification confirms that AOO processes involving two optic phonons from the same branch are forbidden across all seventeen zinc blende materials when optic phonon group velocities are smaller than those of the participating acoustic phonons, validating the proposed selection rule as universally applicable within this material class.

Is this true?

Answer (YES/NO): YES